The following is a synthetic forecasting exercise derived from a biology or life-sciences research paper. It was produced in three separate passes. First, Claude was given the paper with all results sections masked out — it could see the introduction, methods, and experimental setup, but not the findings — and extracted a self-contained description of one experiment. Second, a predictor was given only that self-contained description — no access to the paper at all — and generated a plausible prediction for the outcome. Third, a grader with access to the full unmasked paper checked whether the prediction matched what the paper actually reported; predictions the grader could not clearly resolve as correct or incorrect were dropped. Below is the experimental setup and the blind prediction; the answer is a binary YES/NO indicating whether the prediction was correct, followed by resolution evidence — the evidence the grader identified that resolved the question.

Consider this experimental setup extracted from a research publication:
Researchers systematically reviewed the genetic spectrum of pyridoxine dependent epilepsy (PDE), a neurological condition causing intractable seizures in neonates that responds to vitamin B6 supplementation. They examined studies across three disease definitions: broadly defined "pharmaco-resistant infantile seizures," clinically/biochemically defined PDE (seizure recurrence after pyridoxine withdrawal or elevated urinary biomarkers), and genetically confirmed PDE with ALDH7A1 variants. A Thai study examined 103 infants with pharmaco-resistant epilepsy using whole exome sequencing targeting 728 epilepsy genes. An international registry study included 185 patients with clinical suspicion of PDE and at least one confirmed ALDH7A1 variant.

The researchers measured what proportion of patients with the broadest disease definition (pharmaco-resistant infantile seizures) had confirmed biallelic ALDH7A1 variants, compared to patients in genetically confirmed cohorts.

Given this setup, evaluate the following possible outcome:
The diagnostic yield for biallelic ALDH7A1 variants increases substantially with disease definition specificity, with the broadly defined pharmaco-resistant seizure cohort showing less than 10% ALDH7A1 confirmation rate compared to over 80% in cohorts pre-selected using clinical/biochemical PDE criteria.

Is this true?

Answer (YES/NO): YES